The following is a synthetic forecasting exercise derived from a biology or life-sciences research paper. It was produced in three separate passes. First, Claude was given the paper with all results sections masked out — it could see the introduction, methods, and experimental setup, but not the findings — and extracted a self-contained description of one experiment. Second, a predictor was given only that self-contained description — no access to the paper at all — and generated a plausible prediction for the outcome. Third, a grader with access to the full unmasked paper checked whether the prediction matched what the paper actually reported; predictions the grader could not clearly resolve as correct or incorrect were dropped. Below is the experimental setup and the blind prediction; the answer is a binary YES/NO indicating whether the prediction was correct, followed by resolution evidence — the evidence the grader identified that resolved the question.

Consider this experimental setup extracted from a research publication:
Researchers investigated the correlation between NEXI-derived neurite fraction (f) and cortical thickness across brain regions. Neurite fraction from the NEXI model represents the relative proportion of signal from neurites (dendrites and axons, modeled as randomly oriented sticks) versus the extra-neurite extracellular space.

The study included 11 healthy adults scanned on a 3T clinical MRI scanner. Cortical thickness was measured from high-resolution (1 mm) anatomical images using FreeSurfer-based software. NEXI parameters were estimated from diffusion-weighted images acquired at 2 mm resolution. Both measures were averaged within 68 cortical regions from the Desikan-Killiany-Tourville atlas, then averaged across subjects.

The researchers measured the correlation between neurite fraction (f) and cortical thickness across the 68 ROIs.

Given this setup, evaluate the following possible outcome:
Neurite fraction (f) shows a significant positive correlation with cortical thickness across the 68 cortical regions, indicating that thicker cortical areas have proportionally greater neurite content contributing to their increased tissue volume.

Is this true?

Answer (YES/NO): NO